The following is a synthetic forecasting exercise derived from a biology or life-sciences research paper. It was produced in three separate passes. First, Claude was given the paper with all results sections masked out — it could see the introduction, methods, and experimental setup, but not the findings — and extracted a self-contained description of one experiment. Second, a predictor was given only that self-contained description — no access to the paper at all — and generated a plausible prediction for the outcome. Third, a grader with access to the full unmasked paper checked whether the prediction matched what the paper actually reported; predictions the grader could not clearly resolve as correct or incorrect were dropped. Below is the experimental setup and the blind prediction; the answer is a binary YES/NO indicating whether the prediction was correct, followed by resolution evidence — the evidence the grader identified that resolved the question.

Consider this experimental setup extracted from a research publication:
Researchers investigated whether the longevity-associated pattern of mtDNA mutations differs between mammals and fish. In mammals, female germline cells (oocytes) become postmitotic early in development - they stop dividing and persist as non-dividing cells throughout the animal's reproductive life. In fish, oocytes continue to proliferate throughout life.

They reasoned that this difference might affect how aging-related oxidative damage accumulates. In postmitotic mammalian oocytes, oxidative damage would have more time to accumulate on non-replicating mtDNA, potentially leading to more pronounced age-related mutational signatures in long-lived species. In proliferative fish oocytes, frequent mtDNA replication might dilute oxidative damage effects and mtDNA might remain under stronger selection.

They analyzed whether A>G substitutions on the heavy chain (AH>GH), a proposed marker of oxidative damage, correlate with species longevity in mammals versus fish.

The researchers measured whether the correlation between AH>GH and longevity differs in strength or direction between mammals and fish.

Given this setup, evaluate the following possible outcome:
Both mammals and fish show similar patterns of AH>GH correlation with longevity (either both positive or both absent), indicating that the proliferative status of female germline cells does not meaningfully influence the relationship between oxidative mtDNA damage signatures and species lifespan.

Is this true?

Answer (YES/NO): NO